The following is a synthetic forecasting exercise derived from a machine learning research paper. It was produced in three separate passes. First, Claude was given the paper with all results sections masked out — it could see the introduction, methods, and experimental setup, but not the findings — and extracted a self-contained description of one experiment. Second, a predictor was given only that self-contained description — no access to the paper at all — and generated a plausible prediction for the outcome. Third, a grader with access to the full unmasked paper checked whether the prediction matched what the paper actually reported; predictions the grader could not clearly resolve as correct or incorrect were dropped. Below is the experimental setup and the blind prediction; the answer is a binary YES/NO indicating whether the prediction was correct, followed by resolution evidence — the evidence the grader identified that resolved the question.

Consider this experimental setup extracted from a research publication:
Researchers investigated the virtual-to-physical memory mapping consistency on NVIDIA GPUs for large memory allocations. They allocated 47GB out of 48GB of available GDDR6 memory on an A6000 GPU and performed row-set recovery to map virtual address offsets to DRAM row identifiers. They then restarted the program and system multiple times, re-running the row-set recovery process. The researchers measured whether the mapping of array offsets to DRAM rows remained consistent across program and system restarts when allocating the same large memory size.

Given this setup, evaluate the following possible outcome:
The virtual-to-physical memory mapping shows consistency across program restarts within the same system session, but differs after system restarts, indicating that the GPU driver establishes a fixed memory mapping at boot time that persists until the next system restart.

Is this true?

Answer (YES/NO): NO